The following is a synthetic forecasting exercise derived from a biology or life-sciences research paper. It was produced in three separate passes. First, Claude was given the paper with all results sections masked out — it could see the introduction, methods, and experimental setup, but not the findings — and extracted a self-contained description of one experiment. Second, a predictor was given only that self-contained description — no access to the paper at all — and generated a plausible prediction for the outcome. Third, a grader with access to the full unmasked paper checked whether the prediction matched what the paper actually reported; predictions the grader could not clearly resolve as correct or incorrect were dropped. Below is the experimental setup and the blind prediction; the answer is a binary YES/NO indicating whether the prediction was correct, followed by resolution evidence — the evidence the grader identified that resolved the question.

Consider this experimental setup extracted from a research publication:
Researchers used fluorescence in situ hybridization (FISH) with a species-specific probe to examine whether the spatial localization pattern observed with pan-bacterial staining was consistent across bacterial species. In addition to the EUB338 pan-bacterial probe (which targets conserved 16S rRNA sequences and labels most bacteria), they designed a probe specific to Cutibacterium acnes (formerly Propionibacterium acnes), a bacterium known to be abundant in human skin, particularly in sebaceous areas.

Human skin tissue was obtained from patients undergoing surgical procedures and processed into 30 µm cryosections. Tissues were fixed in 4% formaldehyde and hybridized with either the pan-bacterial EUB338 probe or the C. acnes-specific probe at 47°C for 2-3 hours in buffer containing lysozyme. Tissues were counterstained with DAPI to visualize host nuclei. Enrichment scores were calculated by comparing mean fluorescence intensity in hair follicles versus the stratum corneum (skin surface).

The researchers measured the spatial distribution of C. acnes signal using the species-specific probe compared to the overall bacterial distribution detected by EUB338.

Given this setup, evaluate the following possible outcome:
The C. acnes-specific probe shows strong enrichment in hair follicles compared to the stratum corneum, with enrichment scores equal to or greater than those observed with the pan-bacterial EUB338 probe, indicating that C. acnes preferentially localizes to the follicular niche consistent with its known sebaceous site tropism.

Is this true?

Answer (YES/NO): NO